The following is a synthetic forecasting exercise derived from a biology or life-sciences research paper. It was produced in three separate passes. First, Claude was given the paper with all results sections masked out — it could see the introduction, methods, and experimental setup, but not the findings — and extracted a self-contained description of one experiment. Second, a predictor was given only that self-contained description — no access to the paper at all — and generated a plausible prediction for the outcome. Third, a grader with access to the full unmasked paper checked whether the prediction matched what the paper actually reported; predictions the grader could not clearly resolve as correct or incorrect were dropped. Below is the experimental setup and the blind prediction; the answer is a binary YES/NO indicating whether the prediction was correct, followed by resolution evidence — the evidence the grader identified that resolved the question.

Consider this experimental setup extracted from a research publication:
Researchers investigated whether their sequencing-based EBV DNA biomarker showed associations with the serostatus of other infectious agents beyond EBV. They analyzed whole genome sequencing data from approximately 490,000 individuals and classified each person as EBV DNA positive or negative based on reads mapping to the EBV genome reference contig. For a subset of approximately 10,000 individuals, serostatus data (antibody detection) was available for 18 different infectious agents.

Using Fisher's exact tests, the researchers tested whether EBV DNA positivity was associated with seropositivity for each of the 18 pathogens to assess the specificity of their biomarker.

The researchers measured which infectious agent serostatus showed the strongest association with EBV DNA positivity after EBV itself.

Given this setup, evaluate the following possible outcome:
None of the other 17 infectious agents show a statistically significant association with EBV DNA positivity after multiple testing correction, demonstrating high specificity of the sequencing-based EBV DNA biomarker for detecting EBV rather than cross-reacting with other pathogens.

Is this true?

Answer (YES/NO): NO